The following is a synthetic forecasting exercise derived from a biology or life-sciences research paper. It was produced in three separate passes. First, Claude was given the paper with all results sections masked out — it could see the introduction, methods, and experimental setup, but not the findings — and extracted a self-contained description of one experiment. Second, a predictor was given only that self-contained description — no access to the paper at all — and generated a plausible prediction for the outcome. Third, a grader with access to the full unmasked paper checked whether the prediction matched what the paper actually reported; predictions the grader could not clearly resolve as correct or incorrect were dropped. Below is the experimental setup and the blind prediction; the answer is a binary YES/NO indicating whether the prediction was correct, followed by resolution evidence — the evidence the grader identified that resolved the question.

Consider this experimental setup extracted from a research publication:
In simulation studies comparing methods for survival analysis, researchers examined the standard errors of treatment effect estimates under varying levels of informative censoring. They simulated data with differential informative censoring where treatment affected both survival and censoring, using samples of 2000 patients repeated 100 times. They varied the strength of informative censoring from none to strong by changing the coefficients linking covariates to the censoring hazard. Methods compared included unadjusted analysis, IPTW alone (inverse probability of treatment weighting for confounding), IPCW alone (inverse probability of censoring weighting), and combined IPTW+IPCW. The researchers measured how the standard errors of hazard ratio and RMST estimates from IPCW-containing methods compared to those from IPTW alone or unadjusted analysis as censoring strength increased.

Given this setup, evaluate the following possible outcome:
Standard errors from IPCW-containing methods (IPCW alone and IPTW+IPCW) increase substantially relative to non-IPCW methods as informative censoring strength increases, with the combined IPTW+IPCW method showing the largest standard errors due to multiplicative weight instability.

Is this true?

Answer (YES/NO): NO